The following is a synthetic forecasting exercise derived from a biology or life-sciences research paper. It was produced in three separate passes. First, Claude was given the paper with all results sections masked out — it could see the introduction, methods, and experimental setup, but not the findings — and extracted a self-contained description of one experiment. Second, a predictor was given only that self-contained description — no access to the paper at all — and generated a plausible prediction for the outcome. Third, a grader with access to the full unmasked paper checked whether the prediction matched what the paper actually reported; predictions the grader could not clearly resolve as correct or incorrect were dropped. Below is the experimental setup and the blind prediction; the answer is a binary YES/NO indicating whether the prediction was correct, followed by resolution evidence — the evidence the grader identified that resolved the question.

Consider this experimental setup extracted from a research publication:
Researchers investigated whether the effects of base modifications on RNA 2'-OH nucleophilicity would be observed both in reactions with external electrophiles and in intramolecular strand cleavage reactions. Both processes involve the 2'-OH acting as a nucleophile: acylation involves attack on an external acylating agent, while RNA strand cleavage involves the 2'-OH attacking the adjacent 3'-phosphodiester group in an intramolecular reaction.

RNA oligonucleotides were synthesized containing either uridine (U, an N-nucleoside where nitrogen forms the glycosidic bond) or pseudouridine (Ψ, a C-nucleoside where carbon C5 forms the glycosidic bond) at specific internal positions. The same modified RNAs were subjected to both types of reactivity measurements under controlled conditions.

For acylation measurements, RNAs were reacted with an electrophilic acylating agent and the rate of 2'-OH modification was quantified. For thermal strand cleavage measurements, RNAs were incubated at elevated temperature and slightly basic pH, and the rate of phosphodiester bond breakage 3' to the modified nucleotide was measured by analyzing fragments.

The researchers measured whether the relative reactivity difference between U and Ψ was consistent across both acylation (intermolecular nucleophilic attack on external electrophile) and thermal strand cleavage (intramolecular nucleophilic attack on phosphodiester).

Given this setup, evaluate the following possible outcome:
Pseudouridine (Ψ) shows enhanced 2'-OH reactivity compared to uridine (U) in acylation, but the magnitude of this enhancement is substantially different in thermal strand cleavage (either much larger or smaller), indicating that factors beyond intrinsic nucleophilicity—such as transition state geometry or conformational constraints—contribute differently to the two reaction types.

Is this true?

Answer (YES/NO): NO